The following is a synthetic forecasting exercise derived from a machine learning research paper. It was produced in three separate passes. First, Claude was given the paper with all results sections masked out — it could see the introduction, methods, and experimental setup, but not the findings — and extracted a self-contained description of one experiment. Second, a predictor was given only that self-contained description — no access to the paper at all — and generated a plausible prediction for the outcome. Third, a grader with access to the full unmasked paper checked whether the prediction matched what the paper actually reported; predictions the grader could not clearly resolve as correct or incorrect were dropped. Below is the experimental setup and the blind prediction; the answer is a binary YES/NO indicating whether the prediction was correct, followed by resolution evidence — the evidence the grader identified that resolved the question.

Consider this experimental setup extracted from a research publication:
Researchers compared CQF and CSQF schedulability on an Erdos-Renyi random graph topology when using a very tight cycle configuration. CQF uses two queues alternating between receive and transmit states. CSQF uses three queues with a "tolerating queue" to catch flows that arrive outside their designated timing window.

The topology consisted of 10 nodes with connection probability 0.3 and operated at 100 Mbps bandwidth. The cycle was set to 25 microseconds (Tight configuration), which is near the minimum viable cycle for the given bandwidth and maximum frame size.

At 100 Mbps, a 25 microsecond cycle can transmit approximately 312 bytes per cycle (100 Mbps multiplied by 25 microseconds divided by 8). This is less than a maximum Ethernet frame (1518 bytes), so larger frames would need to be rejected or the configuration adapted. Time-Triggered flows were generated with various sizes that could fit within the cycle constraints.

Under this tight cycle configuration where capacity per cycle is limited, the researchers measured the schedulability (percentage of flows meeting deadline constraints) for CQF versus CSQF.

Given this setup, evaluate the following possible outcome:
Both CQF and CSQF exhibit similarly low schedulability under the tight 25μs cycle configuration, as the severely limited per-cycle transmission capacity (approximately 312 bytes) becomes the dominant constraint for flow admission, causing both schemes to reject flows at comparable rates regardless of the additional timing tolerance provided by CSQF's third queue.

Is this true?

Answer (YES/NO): NO